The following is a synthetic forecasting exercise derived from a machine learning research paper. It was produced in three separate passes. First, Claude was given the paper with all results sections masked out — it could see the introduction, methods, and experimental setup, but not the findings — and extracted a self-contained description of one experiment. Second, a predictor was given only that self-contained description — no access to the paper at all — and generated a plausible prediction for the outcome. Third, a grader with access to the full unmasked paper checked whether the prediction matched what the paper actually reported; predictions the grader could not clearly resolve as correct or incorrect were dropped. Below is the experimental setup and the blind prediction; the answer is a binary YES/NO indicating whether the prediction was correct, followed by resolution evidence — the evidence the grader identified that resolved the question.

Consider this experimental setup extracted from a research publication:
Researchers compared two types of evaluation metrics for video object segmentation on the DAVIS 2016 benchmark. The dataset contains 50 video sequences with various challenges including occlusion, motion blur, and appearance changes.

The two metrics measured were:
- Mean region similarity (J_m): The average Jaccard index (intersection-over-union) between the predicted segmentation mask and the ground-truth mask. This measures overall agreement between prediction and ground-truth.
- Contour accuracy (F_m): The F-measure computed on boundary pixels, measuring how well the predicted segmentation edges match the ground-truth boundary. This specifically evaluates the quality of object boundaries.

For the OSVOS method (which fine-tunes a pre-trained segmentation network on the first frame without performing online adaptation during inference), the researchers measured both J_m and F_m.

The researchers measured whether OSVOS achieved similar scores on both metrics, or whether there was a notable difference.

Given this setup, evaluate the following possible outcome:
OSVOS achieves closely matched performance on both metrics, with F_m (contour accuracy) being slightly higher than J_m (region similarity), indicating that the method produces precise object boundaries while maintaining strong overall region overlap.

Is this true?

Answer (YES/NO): YES